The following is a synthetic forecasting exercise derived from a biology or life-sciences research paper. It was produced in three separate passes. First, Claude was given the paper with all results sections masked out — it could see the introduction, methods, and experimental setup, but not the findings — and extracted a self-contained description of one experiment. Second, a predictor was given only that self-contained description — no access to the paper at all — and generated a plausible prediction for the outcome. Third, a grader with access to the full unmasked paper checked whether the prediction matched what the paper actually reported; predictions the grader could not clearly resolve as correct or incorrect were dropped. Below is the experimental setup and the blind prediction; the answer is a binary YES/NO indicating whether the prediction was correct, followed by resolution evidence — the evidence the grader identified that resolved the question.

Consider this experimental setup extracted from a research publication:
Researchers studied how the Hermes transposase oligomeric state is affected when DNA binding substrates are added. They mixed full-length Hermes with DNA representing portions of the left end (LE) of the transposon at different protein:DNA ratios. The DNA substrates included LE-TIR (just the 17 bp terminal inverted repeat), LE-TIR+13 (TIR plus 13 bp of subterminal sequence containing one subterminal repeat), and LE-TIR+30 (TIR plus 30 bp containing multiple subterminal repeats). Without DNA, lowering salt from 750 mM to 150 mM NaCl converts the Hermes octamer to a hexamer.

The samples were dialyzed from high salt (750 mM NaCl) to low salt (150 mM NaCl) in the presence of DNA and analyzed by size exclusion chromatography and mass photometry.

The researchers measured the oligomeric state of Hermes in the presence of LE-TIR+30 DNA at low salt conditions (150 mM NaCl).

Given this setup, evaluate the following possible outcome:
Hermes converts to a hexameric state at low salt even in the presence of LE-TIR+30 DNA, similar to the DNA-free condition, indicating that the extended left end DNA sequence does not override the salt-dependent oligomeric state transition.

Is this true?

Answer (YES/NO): NO